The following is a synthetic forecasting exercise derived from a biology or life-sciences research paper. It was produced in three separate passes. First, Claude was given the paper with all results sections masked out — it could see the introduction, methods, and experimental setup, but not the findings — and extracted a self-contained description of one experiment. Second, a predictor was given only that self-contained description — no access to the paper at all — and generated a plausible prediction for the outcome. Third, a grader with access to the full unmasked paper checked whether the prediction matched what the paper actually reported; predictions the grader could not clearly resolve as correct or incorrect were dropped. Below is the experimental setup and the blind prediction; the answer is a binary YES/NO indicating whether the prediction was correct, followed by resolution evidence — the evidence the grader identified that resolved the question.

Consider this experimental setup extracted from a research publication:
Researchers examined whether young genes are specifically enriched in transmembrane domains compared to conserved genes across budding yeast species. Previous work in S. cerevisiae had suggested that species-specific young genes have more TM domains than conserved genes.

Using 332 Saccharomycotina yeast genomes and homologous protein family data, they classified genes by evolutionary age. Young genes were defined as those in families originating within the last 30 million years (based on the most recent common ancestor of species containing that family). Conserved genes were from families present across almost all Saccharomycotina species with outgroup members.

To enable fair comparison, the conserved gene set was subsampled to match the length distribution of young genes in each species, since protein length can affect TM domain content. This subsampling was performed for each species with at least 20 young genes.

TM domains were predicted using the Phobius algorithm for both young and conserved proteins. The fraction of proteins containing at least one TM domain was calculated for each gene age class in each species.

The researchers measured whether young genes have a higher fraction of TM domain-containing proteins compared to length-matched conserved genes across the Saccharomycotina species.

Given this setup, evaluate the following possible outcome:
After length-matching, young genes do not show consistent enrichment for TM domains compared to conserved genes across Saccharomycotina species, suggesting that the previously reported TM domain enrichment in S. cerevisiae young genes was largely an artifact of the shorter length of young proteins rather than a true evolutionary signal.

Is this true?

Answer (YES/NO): NO